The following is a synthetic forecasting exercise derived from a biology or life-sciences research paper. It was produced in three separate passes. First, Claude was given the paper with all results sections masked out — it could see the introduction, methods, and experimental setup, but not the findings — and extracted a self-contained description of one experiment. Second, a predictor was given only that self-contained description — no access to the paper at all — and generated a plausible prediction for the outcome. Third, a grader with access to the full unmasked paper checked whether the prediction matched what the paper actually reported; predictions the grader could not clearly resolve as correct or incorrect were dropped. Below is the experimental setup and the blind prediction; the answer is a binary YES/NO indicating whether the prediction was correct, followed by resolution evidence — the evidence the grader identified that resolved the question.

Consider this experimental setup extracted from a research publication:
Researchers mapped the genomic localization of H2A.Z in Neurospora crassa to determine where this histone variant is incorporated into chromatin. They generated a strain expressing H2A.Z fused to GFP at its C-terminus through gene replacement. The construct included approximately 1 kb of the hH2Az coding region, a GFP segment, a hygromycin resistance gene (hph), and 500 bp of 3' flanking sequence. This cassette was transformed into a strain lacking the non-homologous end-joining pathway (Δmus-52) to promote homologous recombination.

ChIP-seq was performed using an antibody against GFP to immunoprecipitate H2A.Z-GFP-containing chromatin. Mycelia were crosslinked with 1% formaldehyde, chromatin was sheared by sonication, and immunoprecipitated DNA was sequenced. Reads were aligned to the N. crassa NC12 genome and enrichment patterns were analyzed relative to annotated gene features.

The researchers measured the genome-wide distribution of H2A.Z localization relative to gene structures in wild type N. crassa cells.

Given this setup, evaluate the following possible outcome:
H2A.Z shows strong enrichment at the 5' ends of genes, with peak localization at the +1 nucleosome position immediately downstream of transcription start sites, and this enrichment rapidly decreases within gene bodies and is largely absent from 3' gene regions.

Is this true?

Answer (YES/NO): NO